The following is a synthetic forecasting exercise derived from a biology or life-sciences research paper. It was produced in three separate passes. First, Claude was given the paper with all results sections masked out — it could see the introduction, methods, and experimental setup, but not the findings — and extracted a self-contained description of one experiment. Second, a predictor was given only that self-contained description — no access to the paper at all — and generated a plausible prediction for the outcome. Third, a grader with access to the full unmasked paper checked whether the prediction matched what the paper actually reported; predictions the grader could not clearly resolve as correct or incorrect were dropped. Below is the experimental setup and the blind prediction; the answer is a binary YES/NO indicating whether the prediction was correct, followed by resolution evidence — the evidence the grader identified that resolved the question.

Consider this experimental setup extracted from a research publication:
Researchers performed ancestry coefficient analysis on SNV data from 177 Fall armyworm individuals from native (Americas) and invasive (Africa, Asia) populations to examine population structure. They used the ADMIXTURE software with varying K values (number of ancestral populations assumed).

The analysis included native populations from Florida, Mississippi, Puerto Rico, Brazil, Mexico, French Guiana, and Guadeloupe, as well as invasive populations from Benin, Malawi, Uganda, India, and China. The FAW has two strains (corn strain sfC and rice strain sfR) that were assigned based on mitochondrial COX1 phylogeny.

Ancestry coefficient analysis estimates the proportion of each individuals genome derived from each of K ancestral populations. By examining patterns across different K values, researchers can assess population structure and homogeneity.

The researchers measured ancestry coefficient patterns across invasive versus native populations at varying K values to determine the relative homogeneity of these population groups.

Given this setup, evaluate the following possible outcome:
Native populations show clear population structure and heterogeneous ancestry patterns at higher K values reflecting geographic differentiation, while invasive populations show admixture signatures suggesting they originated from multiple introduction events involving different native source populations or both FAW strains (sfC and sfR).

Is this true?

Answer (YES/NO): NO